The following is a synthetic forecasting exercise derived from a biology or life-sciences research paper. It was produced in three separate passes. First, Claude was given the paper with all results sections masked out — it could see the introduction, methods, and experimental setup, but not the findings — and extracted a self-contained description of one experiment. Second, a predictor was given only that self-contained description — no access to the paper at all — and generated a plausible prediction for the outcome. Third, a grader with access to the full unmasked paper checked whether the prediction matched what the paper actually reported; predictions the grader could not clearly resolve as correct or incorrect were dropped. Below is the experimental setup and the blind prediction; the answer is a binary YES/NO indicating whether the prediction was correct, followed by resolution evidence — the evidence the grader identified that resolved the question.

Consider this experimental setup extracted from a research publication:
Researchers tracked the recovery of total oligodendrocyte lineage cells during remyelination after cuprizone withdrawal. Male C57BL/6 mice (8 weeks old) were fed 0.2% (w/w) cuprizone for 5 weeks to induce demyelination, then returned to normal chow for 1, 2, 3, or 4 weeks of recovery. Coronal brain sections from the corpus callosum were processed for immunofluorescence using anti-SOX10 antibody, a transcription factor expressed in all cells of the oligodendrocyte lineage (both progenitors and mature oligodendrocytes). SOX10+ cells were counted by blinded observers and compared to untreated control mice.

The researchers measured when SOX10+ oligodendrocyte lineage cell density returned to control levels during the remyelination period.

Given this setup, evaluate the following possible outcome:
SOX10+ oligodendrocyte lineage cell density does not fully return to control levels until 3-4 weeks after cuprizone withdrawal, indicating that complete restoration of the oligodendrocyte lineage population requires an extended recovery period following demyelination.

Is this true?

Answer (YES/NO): NO